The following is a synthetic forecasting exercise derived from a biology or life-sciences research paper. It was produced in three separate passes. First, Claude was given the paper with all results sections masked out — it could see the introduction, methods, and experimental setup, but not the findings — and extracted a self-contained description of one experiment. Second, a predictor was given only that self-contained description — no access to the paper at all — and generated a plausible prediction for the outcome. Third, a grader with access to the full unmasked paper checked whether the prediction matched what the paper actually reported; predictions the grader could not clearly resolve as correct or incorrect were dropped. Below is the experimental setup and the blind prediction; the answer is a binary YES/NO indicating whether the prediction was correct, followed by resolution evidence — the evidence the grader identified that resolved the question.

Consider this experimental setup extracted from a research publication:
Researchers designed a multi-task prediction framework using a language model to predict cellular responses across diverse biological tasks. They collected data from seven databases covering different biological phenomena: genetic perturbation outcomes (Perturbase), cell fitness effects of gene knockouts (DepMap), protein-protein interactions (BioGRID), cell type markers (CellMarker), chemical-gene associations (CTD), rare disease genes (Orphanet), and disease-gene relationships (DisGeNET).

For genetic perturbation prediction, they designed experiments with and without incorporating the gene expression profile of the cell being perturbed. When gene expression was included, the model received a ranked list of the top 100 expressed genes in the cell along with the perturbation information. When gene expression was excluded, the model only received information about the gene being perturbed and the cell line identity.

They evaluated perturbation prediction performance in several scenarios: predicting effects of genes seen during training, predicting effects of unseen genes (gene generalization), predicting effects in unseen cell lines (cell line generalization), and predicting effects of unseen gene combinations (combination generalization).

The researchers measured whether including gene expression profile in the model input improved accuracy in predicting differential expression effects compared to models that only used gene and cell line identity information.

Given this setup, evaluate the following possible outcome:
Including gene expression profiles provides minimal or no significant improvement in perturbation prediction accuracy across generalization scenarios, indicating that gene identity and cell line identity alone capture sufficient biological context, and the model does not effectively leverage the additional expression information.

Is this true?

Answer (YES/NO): YES